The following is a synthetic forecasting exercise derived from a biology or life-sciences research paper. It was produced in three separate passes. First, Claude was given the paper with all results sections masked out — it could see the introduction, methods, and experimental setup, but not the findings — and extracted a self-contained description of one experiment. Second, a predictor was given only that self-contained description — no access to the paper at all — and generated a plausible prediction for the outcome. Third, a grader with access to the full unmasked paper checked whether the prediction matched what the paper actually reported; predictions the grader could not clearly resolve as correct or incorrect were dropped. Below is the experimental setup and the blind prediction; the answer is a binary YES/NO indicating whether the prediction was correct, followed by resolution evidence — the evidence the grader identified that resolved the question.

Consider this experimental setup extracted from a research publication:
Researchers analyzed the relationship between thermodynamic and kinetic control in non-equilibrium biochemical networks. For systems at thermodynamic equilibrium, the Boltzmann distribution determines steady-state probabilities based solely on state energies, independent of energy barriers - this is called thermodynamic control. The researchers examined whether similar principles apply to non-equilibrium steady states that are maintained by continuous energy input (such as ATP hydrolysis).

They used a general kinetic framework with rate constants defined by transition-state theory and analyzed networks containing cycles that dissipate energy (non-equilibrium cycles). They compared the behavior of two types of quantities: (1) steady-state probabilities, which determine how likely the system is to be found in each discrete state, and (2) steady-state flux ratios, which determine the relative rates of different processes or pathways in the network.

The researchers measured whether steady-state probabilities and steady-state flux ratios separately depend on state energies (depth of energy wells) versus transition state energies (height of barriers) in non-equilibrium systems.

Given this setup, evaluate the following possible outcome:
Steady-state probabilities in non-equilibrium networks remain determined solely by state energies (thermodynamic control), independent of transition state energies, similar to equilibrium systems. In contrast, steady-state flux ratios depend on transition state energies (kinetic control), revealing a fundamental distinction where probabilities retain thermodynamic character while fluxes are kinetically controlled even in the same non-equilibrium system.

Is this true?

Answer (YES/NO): NO